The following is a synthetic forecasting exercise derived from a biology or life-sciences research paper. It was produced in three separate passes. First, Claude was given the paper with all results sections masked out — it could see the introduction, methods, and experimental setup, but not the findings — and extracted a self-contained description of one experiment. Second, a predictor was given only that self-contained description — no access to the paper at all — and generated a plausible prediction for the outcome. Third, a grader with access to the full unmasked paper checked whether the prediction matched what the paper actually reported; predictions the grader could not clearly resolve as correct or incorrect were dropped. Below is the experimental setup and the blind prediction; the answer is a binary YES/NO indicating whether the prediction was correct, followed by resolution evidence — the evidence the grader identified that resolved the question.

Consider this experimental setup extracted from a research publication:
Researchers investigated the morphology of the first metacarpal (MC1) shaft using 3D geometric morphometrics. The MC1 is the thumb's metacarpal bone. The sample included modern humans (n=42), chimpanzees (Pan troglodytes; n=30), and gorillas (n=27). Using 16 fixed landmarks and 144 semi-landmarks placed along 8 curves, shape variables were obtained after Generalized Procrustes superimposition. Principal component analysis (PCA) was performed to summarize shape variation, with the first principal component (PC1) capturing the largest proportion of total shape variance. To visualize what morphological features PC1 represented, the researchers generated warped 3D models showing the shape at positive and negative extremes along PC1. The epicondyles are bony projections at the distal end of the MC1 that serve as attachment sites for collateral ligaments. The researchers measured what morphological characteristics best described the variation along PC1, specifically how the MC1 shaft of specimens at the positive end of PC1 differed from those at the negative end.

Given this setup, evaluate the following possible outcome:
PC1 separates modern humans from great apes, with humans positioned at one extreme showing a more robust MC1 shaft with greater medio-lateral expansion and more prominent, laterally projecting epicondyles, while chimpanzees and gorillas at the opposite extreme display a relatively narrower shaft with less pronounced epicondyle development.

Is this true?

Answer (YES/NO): NO